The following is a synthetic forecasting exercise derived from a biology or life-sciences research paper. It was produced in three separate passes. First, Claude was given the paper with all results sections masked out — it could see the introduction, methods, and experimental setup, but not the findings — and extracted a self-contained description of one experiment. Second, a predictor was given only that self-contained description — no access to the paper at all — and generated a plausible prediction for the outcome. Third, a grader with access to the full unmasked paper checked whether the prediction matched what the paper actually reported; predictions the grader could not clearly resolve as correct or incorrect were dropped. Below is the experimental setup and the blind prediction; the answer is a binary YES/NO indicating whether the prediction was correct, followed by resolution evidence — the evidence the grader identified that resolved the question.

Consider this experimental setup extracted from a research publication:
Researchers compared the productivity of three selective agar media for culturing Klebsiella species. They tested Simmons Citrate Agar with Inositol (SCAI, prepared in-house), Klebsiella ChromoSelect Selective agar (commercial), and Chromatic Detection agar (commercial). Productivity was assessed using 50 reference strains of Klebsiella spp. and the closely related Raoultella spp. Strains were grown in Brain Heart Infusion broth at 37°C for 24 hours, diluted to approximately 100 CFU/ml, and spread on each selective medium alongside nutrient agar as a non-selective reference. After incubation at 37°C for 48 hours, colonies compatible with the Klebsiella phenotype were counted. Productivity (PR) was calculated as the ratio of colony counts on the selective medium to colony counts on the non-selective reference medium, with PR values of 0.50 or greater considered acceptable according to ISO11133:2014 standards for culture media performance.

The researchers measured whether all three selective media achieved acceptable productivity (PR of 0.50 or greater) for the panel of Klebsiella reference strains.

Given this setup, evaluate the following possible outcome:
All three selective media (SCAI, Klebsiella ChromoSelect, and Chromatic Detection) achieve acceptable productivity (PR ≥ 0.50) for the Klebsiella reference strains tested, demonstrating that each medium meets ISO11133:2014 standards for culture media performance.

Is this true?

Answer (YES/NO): YES